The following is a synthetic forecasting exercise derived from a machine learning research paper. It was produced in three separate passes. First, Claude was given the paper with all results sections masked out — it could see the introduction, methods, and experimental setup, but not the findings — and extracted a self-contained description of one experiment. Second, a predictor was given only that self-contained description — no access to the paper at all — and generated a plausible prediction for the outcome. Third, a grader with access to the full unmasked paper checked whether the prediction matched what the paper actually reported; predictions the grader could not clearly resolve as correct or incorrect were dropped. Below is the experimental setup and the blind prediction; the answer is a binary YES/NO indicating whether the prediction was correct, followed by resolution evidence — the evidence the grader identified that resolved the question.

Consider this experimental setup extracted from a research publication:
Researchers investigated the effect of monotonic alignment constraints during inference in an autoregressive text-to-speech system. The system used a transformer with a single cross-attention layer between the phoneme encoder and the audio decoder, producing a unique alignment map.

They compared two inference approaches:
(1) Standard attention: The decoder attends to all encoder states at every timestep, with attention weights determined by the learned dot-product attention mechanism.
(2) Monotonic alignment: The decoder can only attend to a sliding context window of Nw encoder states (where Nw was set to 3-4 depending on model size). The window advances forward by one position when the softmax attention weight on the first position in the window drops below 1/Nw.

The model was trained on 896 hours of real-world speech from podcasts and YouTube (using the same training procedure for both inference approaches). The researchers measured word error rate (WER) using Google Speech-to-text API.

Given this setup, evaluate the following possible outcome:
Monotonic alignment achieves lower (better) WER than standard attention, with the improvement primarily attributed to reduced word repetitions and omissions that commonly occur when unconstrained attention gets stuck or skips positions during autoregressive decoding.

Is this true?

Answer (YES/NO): YES